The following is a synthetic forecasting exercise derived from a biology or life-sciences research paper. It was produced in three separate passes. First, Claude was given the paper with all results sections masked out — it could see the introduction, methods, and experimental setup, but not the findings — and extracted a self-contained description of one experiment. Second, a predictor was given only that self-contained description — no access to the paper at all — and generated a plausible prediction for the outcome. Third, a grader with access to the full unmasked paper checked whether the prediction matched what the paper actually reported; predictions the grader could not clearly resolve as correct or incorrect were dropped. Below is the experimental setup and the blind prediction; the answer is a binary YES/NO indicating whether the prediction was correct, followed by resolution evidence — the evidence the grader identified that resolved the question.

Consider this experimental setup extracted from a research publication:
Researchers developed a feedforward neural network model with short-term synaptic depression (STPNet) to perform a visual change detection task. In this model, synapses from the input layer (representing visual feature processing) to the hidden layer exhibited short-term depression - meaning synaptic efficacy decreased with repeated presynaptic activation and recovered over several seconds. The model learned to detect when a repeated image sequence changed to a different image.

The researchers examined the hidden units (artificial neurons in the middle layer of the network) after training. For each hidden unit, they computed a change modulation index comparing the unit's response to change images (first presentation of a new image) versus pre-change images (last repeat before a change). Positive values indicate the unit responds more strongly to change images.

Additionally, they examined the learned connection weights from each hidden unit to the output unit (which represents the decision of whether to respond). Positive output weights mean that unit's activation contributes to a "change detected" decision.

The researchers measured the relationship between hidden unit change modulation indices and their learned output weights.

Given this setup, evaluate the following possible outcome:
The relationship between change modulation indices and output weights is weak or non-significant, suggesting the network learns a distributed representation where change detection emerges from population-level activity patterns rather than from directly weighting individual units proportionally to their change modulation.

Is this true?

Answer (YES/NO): NO